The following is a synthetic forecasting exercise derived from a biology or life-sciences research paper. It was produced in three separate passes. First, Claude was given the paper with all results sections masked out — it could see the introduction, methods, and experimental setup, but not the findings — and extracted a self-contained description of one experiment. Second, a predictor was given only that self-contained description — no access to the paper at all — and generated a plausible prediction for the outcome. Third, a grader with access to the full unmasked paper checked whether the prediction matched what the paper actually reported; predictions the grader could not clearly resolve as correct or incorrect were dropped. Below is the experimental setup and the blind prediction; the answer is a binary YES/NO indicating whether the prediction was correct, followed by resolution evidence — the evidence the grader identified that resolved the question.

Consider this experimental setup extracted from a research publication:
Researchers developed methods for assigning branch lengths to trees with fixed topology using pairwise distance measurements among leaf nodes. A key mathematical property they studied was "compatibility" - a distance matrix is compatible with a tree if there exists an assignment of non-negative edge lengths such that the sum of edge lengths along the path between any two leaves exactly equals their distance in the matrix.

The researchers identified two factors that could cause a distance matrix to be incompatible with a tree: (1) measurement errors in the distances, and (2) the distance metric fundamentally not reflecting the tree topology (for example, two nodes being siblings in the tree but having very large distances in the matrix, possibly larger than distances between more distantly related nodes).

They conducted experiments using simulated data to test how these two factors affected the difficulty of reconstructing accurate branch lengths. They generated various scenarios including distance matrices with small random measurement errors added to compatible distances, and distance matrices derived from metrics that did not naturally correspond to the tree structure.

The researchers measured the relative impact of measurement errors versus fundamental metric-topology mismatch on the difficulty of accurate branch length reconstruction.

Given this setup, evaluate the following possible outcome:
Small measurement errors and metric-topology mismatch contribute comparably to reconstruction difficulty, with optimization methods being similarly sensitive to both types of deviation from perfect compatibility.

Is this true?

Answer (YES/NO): NO